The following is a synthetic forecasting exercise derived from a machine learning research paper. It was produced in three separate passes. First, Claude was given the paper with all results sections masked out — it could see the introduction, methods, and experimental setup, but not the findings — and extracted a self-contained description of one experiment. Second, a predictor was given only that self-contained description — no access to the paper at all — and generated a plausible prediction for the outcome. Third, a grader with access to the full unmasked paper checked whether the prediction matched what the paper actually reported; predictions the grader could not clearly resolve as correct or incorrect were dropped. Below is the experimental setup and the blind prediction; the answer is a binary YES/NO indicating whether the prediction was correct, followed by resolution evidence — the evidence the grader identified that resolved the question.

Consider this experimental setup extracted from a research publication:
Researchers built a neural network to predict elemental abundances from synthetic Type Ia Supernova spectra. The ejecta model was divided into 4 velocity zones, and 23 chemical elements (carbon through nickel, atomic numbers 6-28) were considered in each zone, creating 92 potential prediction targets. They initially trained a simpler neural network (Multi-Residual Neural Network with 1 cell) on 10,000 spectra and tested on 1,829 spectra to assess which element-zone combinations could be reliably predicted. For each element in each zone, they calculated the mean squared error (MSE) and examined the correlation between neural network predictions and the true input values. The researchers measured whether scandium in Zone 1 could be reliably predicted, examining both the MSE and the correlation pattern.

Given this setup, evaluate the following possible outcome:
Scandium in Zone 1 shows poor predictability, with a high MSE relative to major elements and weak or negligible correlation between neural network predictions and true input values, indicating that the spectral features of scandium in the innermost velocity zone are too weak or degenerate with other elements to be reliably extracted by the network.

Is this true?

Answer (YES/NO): YES